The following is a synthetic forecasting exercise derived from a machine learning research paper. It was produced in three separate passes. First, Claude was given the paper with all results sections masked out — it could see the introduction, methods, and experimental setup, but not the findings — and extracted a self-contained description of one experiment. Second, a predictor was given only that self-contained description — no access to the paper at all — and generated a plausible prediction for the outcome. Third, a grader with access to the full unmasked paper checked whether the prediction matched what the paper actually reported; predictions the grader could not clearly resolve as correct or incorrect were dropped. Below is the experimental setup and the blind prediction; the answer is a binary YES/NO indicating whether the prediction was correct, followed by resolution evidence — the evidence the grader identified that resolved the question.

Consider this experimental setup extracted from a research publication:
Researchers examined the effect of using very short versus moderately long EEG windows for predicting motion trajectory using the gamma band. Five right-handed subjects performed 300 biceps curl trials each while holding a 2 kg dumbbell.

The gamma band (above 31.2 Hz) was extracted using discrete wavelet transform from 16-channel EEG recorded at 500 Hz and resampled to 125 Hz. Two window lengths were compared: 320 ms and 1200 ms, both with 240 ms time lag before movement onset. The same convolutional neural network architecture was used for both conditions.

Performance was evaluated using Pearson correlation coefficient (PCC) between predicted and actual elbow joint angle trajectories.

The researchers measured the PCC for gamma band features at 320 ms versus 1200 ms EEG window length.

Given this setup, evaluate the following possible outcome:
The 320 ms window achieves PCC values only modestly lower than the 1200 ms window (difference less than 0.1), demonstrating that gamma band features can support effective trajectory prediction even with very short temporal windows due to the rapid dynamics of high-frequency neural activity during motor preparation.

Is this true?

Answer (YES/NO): NO